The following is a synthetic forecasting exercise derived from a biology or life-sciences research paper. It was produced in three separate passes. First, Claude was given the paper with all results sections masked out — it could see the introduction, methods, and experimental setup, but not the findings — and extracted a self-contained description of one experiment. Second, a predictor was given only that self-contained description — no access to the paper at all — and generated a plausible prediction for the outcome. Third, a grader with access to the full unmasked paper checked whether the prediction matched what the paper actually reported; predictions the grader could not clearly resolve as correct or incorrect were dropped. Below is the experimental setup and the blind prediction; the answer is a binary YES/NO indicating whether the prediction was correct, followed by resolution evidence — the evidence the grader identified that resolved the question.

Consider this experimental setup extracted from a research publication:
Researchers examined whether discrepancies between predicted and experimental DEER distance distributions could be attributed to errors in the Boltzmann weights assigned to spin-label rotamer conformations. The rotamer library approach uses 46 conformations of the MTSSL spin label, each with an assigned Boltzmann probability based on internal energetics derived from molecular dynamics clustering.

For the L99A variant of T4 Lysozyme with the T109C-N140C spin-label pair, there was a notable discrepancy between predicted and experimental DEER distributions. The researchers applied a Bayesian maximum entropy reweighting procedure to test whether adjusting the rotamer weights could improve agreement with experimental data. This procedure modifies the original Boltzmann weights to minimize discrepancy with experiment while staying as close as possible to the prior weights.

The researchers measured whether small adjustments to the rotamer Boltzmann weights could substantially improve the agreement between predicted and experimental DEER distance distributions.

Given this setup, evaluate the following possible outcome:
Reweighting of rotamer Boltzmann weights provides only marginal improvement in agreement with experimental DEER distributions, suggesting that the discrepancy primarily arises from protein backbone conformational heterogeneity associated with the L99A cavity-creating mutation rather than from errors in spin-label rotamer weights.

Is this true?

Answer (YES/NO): NO